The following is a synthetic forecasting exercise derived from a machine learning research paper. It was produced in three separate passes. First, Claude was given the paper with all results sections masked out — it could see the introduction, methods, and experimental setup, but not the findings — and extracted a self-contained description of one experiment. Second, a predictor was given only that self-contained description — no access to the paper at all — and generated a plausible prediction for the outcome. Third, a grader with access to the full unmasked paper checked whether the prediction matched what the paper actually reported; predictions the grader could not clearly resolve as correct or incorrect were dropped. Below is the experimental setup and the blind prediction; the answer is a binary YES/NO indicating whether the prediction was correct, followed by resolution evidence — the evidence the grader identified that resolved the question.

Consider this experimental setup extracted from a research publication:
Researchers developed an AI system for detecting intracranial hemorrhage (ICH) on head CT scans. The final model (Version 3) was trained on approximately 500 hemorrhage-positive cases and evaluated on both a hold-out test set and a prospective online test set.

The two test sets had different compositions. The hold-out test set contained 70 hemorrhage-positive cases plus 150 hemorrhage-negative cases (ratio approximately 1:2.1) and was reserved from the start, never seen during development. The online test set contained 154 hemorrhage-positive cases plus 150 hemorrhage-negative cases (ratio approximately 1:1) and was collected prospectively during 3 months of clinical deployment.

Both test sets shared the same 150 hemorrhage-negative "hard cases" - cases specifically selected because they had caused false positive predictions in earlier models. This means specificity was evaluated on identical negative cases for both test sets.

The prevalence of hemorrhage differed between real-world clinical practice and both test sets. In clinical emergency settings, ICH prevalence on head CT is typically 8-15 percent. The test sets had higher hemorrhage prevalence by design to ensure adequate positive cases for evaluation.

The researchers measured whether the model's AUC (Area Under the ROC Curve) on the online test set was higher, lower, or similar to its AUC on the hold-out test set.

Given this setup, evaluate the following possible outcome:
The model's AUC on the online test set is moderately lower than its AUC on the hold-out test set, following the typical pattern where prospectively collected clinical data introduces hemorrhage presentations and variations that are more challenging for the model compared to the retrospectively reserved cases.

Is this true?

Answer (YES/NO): YES